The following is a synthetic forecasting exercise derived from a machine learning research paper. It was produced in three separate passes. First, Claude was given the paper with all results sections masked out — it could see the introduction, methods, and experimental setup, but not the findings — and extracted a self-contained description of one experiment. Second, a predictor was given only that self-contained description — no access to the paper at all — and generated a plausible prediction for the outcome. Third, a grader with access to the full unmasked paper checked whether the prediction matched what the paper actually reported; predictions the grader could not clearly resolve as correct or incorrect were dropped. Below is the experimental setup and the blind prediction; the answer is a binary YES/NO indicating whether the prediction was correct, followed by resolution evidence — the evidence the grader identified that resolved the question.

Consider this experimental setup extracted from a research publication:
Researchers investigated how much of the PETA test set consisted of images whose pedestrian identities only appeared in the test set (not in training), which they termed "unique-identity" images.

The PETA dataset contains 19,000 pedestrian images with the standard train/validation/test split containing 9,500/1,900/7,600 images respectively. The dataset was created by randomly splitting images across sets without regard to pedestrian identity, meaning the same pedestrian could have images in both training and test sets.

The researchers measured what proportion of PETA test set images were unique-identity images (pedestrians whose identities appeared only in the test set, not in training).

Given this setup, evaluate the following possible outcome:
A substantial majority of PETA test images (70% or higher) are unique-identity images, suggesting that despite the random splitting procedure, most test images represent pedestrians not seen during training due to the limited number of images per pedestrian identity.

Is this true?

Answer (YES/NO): NO